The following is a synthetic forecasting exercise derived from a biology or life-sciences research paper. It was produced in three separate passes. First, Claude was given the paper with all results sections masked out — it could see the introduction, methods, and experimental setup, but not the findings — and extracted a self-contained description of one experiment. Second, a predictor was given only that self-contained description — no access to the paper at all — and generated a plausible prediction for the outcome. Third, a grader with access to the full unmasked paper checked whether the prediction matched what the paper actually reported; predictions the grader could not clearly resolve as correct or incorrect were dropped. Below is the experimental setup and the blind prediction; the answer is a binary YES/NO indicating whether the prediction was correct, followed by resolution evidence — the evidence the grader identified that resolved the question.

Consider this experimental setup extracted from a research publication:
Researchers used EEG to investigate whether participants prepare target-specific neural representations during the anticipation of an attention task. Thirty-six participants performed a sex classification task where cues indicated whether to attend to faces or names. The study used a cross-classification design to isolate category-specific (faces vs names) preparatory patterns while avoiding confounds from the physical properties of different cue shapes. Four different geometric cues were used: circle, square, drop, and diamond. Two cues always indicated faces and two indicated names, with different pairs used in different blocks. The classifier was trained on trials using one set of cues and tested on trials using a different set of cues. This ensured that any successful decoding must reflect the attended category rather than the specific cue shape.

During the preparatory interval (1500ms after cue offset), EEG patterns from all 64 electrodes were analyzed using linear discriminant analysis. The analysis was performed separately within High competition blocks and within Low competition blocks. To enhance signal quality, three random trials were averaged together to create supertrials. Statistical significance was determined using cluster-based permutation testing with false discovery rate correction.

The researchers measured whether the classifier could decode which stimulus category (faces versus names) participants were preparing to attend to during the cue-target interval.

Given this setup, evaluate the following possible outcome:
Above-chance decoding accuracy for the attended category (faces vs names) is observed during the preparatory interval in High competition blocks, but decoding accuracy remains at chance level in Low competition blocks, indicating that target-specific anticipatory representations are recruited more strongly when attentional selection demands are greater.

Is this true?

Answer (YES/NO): NO